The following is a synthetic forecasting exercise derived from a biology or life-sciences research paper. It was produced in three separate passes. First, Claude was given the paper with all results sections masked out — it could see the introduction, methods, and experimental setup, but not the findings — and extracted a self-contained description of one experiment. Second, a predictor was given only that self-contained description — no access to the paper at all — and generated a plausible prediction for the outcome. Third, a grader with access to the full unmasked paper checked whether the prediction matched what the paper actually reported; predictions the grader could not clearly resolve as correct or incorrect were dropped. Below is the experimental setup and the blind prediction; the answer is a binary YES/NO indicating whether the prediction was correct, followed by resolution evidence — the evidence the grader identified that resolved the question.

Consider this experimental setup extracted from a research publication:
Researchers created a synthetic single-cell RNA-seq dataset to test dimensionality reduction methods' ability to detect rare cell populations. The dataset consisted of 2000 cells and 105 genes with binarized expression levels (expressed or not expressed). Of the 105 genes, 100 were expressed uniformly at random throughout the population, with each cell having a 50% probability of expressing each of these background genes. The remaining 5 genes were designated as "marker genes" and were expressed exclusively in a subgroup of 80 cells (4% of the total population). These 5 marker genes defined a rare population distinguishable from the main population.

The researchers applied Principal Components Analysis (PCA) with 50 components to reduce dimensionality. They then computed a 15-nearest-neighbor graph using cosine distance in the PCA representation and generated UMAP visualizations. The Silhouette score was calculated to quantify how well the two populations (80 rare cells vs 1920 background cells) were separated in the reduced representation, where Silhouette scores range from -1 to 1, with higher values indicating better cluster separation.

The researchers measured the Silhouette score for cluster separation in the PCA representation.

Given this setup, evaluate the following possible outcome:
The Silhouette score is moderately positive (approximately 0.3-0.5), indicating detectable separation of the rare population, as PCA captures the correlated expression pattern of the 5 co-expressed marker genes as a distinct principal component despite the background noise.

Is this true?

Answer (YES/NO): NO